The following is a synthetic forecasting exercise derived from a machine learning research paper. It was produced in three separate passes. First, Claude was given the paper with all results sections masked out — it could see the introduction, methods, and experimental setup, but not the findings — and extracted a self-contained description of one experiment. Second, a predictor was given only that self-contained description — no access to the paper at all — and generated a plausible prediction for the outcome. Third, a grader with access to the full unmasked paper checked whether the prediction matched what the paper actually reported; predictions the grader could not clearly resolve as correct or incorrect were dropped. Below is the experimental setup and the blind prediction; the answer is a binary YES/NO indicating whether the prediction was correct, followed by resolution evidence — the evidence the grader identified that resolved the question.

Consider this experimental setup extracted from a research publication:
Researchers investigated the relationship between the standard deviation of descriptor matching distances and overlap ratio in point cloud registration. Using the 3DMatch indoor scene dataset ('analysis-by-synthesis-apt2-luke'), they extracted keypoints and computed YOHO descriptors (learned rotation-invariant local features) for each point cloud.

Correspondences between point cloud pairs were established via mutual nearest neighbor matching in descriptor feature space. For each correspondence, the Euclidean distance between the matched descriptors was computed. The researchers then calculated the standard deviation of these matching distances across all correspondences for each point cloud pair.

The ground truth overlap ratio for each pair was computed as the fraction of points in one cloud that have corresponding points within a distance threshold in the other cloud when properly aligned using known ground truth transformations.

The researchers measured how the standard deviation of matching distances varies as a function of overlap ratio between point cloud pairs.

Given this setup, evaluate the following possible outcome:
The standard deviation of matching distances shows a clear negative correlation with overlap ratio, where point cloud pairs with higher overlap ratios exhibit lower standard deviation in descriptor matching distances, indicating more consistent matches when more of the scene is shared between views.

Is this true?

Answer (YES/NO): NO